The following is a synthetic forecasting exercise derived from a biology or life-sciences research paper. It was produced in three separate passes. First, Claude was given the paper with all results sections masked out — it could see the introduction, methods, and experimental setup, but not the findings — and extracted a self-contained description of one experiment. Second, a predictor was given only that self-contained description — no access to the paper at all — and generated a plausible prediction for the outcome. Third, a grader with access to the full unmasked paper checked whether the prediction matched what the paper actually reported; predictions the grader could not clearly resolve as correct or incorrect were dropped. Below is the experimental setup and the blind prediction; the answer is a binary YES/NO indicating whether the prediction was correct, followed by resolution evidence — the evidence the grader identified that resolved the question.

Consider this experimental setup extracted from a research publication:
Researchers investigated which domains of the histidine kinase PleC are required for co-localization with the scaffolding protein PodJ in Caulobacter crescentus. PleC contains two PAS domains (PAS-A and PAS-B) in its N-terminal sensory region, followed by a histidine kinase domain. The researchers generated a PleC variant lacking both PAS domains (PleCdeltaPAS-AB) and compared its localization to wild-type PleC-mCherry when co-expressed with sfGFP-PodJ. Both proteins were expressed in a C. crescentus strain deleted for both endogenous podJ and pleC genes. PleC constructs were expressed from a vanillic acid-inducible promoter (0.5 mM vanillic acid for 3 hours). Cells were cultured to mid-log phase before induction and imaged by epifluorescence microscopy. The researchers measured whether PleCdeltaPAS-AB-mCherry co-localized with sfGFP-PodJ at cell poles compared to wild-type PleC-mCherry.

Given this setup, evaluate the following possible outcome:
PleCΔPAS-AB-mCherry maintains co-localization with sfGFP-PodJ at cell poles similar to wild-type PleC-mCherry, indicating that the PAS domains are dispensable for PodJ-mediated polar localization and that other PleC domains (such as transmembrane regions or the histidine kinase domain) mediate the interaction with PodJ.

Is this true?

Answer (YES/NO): NO